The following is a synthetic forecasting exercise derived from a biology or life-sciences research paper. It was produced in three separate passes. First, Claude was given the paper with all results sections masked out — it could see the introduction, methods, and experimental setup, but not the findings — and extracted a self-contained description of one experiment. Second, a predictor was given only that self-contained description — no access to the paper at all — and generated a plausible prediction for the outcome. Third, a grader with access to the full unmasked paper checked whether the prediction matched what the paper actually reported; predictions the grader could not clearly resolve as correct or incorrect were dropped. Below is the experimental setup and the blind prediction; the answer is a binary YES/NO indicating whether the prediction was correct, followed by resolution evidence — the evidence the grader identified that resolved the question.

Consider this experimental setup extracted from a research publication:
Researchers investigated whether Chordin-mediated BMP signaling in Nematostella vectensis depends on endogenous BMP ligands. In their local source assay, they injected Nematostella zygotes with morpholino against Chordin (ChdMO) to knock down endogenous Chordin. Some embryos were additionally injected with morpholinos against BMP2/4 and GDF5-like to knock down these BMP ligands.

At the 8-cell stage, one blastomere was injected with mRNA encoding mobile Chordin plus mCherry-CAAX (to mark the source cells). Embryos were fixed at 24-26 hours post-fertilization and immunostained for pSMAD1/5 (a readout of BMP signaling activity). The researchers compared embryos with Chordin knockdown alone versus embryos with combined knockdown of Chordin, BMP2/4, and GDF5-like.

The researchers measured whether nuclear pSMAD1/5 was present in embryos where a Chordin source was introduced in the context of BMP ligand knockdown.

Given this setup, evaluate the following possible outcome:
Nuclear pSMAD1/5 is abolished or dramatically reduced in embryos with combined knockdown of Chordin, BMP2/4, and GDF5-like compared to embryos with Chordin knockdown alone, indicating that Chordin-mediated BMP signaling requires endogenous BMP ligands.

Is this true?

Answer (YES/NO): YES